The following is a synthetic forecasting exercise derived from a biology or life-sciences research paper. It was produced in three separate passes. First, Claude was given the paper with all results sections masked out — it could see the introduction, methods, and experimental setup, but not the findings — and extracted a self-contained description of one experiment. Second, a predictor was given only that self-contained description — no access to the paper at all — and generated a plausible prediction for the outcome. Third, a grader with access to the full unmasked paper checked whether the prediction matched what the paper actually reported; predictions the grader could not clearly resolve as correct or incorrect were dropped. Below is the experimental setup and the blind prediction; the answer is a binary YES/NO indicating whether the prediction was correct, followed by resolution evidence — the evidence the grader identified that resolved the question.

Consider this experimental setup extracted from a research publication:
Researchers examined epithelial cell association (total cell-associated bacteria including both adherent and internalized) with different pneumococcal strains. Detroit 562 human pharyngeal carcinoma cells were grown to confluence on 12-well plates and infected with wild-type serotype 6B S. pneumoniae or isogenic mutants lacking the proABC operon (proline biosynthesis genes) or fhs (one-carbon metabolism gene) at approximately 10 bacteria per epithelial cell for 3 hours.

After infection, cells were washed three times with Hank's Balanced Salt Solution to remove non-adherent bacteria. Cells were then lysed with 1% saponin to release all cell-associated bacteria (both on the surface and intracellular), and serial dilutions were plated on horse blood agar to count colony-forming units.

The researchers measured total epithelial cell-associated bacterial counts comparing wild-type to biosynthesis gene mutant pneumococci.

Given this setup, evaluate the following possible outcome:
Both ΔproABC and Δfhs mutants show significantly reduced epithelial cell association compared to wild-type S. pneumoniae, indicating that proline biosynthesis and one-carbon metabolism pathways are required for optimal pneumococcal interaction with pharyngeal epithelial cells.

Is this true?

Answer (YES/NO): YES